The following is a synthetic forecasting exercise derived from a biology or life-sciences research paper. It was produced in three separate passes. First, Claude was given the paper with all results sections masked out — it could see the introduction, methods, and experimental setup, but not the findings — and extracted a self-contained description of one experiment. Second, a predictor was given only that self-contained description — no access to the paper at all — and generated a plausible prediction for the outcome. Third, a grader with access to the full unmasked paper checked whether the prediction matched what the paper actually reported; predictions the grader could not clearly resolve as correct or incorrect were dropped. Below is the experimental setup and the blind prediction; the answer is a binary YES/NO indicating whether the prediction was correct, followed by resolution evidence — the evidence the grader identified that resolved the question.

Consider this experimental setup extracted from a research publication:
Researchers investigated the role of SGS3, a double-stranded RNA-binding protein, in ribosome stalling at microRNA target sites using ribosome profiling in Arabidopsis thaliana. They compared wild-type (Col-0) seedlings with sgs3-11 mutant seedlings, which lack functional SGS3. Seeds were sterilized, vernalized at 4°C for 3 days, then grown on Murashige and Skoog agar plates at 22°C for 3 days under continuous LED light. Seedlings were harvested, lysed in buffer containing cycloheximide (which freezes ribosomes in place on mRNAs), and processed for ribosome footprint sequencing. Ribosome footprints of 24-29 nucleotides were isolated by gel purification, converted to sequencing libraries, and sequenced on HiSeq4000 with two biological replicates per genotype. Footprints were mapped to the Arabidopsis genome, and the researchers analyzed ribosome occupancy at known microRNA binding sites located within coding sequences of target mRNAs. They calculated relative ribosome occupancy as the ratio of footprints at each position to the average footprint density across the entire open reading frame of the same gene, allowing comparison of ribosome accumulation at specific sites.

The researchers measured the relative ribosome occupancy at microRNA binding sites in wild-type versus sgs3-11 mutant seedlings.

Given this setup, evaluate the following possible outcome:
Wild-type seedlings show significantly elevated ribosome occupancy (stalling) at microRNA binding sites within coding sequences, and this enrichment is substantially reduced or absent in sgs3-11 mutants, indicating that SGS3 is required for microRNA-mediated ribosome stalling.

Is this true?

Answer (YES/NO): YES